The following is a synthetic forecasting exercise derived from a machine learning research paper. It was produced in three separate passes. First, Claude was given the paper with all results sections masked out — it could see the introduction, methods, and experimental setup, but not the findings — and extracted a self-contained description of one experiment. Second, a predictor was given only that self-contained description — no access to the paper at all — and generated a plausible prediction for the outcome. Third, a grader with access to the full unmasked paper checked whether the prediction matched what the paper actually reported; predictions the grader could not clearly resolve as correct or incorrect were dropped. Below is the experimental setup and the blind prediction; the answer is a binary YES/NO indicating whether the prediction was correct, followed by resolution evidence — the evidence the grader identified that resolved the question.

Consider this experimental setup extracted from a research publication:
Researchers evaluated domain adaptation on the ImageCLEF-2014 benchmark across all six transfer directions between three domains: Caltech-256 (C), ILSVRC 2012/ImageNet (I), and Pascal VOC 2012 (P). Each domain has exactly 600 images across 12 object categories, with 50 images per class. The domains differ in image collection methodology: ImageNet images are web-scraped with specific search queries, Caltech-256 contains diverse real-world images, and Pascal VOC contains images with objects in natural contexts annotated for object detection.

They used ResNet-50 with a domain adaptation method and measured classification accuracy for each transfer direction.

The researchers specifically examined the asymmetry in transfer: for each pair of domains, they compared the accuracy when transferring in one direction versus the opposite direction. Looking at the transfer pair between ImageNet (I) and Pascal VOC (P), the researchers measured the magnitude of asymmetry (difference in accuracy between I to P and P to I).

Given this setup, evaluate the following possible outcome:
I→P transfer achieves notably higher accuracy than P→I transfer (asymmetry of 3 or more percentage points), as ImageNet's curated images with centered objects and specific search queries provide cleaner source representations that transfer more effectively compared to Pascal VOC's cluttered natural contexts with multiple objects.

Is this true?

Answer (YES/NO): NO